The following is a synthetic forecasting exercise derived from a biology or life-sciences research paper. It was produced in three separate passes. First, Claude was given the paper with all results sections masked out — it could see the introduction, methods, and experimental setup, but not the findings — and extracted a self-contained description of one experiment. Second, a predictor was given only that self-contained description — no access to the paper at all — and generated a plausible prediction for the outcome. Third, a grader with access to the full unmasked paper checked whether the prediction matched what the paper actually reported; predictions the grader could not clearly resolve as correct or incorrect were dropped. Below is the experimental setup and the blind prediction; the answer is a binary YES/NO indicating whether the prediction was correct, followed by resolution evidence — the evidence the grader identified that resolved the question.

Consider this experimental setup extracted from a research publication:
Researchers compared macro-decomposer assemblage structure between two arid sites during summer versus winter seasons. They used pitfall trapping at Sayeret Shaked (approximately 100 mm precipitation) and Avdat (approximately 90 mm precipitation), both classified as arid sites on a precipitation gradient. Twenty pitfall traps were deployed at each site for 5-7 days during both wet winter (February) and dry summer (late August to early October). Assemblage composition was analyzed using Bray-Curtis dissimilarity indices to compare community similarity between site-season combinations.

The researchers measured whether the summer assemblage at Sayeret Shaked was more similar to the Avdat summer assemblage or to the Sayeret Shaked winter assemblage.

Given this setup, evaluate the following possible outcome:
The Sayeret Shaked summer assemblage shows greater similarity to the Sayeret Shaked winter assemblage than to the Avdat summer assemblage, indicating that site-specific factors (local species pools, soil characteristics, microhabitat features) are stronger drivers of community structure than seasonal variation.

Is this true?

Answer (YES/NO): NO